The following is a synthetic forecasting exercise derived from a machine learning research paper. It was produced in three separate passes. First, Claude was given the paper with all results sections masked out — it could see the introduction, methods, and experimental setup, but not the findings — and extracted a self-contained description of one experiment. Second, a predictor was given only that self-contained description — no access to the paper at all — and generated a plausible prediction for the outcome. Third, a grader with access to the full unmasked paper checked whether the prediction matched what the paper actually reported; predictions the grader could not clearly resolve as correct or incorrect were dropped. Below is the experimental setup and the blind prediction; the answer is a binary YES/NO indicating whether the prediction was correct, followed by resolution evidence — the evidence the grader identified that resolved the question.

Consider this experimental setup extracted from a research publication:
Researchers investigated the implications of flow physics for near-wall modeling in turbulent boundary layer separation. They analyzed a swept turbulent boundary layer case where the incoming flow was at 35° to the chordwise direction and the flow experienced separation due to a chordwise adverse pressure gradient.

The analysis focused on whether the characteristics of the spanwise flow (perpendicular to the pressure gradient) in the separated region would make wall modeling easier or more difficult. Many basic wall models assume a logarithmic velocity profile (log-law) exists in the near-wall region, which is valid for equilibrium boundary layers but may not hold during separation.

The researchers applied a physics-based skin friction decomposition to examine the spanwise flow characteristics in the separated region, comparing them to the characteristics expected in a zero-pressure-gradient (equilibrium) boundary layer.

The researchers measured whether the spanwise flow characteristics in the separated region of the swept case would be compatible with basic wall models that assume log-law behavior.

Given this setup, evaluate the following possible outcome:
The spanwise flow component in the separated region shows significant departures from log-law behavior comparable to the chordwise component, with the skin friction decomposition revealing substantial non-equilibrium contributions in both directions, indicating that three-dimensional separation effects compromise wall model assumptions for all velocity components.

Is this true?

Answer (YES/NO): NO